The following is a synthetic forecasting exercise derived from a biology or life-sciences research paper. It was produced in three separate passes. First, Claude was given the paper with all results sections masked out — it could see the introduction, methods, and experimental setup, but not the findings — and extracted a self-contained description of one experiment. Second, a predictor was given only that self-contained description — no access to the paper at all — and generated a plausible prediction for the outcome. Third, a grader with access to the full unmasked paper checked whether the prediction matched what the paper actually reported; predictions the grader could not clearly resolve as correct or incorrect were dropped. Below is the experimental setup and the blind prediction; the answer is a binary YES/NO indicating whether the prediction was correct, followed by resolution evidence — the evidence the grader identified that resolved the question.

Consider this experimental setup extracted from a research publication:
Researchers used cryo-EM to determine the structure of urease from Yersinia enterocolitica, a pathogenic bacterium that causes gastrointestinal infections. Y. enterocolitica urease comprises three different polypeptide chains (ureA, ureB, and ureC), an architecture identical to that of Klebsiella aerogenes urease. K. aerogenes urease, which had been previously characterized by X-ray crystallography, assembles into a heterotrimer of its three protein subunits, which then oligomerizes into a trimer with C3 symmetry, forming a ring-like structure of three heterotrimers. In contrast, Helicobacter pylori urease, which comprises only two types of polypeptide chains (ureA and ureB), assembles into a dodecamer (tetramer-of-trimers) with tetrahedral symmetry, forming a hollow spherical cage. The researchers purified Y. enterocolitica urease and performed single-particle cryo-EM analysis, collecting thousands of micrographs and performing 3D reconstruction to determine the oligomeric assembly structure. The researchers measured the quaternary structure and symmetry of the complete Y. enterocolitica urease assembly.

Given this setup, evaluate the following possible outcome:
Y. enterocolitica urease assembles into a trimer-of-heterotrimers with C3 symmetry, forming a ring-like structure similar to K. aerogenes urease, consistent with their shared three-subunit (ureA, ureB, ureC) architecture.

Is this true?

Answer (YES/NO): NO